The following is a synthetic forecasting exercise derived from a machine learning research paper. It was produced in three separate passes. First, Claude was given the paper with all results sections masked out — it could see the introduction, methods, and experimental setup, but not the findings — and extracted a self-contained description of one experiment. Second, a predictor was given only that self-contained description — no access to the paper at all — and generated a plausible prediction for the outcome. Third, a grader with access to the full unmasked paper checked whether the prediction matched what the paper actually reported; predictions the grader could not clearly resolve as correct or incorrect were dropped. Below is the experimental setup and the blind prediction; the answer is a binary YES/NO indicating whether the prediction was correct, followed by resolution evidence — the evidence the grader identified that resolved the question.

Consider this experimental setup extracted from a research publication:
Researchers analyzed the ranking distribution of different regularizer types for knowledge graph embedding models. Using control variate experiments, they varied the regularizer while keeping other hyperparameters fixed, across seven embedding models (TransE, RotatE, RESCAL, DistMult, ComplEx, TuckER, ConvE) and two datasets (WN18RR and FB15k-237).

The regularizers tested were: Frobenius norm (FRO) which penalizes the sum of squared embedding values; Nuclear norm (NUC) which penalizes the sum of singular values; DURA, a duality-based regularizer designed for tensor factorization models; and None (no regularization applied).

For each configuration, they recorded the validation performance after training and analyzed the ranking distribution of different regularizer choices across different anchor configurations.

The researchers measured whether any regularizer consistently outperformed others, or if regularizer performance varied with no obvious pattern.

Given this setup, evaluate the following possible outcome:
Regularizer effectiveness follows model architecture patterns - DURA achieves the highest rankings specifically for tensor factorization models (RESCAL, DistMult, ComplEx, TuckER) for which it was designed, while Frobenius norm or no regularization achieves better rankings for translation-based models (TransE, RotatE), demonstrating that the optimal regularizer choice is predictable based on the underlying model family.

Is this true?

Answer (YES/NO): NO